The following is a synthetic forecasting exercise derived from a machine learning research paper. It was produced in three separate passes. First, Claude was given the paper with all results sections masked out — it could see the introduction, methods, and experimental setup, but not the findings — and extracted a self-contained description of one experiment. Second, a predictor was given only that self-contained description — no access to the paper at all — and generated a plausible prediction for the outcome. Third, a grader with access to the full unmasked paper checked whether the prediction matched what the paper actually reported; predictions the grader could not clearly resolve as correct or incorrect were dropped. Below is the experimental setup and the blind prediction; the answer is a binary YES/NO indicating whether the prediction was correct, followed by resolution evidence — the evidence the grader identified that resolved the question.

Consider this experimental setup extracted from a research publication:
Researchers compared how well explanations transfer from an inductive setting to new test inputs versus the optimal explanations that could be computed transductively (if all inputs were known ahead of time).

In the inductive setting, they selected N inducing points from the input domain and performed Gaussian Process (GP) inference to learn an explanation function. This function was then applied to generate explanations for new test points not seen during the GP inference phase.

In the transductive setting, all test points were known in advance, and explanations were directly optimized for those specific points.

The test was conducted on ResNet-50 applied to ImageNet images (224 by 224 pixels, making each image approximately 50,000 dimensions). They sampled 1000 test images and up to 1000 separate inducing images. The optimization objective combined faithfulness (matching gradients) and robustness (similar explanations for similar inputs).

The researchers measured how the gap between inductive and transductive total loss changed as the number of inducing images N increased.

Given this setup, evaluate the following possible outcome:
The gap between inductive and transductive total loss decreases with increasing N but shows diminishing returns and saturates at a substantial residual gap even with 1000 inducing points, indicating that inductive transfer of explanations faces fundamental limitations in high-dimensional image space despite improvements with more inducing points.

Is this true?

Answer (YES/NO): NO